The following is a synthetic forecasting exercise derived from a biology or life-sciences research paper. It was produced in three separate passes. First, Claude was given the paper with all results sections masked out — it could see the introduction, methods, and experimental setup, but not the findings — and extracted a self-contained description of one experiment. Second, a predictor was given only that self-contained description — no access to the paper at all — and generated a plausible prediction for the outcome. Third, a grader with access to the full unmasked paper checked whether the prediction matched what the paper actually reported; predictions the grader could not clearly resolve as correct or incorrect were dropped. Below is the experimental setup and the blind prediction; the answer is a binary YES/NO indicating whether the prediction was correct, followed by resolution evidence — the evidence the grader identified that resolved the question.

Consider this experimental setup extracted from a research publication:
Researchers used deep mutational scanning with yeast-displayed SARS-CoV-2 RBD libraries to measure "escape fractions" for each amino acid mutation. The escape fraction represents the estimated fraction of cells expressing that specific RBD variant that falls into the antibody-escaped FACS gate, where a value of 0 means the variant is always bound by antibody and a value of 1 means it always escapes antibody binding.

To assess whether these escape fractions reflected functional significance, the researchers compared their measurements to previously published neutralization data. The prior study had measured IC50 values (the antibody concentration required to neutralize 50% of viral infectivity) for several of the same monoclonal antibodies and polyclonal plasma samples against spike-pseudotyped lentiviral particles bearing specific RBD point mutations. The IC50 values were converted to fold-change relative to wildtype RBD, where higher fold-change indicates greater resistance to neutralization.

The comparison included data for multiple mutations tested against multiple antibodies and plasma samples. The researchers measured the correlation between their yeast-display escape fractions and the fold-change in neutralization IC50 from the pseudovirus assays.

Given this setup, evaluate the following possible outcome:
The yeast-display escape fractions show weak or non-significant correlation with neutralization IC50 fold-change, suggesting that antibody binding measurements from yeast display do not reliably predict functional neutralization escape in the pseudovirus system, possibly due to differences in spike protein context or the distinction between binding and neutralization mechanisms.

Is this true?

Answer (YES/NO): NO